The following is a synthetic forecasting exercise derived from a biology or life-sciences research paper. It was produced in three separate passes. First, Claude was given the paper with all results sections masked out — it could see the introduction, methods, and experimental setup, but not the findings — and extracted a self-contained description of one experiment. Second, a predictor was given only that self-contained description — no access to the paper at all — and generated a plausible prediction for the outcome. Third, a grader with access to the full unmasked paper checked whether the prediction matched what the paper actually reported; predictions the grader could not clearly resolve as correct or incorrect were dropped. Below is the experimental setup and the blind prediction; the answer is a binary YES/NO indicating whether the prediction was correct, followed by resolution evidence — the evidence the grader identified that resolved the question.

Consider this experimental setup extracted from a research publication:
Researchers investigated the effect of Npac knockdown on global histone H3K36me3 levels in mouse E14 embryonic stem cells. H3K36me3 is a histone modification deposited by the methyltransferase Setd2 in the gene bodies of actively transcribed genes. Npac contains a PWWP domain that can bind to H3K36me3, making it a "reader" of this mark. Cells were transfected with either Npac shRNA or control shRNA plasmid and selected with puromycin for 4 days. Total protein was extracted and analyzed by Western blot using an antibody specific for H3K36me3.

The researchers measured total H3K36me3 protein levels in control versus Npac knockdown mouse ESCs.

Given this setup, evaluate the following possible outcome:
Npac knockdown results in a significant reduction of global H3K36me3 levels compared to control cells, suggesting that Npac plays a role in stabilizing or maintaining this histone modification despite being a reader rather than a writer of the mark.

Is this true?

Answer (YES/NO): YES